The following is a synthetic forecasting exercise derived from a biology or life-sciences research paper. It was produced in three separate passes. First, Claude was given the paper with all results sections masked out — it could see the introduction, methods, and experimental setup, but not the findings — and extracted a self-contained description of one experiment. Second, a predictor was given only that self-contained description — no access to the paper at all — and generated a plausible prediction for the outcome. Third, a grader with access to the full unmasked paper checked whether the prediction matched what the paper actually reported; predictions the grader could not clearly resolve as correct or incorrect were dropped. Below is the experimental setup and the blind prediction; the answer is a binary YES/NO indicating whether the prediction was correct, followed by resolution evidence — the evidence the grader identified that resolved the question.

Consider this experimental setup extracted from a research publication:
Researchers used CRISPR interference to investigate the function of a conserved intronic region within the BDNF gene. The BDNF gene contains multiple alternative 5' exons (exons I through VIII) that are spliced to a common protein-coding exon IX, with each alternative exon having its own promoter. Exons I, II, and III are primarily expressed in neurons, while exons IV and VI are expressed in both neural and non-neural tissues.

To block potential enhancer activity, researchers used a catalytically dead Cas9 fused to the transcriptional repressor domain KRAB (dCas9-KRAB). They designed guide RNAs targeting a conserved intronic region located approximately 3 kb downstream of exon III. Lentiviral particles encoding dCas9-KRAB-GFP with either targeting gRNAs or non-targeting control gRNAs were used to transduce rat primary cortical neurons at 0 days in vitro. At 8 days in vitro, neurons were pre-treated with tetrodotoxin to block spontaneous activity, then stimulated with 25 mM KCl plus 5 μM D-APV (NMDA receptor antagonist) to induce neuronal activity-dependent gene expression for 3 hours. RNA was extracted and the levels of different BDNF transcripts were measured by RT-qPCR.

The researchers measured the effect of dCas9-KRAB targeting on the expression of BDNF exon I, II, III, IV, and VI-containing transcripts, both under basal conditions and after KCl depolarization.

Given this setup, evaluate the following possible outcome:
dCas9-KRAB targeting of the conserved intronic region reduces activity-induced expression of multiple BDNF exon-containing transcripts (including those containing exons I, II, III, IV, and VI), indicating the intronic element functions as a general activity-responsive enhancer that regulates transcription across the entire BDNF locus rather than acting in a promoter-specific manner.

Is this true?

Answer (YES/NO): NO